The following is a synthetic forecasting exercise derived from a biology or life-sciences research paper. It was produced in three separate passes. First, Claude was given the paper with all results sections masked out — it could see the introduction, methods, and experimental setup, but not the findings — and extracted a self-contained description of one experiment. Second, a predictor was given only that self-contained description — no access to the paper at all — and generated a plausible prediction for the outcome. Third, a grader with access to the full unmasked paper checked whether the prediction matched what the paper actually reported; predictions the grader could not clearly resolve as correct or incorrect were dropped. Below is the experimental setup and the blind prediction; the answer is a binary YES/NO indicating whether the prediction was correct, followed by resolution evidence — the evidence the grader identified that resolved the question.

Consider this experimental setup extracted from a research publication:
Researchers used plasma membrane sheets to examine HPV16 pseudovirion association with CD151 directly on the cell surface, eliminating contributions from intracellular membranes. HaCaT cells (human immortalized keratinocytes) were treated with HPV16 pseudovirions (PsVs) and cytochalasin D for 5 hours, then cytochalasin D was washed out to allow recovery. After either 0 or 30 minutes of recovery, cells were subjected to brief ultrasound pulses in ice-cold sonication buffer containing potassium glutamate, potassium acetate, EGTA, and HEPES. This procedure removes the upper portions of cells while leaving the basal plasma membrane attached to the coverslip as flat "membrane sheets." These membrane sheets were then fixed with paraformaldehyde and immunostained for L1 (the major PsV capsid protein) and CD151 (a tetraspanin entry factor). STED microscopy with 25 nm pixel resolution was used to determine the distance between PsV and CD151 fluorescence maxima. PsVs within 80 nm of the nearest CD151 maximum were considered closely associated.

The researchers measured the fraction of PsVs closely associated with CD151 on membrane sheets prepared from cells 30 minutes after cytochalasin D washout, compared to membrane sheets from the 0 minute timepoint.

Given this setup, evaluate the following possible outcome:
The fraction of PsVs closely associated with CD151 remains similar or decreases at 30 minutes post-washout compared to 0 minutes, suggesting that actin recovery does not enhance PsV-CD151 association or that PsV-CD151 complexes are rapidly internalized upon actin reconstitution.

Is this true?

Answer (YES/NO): NO